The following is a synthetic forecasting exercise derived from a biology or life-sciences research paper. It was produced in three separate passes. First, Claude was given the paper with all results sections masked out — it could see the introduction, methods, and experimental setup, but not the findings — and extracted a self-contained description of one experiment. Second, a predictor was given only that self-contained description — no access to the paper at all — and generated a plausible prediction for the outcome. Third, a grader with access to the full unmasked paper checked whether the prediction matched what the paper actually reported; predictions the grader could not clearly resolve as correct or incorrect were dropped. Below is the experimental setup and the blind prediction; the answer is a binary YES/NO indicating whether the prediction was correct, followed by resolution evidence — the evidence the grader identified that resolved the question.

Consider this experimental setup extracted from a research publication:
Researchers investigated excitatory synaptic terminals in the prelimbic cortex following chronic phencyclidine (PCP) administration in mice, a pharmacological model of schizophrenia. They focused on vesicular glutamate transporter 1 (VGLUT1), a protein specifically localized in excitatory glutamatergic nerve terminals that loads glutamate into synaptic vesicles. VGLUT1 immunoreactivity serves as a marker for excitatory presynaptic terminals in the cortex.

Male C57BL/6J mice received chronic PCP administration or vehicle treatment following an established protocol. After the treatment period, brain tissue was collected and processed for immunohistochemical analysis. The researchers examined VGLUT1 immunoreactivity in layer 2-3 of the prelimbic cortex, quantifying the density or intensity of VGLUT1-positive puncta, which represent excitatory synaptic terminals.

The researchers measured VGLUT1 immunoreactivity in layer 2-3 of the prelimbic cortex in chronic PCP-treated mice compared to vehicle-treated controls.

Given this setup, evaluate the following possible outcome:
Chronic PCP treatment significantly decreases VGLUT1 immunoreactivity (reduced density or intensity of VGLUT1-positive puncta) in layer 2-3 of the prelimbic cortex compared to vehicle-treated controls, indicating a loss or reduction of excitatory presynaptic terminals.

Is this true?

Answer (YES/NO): YES